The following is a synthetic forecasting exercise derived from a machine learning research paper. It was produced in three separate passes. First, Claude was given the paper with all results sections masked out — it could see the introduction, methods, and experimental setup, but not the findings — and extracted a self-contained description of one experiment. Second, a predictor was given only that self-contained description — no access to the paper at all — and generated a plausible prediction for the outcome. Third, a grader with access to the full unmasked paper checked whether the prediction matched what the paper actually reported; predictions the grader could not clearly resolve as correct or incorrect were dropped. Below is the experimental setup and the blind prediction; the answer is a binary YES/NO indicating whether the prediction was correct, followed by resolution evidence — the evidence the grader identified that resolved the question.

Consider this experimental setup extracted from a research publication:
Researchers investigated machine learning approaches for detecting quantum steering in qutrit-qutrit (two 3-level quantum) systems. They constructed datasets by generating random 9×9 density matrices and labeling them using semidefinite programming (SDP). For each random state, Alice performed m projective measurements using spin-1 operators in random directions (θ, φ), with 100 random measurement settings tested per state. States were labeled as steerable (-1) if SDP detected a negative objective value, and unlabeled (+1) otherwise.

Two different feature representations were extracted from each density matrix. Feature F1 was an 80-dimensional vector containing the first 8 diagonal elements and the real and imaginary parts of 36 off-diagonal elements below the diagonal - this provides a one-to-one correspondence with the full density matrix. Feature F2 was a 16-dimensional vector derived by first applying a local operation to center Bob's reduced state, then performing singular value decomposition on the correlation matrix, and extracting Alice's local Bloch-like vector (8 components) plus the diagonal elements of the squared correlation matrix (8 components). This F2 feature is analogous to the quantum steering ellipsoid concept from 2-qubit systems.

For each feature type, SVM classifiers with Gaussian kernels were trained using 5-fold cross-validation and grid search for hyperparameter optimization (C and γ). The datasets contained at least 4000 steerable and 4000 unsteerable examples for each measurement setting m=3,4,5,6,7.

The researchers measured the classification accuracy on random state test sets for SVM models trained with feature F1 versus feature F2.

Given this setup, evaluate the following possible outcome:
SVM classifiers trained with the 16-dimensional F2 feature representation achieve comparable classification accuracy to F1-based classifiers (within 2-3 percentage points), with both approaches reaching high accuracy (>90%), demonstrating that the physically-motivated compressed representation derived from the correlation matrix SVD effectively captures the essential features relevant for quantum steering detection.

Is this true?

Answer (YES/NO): NO